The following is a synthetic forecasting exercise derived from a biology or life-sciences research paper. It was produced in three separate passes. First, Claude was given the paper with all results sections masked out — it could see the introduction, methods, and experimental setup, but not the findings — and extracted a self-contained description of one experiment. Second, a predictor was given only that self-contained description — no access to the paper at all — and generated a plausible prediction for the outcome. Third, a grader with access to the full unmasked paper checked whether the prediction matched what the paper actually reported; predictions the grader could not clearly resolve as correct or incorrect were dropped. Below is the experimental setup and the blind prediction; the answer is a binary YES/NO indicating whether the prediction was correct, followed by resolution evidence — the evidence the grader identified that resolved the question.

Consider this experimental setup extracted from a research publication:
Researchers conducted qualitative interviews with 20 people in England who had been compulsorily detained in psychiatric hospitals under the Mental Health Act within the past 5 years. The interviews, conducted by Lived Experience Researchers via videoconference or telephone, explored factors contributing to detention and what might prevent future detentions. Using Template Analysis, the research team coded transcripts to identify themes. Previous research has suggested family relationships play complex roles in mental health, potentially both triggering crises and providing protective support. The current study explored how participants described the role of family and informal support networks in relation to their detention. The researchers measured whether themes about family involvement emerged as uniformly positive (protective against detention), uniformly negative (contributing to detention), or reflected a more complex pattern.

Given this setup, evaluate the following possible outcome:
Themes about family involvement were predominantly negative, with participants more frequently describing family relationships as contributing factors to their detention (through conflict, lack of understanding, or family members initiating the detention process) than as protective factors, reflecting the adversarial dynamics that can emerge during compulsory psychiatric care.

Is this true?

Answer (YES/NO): NO